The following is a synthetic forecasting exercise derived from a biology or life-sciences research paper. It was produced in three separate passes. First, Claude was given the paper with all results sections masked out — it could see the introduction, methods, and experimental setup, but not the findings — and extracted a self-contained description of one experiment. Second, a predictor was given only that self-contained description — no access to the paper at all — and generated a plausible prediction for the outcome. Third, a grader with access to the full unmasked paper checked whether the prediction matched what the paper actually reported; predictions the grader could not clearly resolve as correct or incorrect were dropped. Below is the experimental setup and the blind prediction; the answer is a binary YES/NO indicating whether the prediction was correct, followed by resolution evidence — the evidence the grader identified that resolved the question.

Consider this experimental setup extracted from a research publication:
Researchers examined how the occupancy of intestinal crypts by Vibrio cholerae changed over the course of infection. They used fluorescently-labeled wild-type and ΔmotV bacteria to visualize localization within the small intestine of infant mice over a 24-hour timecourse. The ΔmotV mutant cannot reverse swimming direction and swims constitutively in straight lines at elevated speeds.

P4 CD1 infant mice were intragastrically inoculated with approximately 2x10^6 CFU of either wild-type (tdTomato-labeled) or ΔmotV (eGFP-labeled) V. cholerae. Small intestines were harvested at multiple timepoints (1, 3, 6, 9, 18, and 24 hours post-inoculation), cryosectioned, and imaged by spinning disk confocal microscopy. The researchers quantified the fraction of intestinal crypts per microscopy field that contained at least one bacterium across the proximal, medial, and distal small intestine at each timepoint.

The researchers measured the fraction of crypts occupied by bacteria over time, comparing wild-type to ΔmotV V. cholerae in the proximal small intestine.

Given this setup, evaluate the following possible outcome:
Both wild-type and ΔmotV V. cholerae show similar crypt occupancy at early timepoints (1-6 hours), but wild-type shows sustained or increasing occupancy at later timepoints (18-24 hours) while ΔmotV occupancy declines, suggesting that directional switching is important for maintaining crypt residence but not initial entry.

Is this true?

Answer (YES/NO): NO